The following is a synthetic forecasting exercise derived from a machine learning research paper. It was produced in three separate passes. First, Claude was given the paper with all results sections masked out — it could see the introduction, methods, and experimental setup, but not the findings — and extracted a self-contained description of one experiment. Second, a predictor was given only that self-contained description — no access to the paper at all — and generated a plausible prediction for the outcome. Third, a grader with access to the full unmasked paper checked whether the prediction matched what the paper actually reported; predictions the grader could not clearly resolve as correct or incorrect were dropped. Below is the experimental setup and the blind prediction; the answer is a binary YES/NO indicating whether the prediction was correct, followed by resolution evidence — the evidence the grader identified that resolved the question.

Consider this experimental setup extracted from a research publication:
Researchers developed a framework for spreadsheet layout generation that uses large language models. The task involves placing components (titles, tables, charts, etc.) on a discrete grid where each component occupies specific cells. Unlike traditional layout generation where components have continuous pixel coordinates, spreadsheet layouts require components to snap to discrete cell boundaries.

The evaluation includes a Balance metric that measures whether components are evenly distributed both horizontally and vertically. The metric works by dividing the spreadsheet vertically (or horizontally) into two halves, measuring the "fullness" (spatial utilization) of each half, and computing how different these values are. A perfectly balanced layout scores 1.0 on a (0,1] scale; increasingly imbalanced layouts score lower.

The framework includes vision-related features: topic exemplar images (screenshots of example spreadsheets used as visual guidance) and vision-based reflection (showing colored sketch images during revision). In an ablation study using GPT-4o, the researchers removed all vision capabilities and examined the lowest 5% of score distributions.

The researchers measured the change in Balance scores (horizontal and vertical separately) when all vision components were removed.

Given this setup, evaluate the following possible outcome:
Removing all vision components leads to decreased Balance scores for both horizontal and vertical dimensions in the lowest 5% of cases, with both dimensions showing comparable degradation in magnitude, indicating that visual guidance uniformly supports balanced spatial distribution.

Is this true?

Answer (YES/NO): NO